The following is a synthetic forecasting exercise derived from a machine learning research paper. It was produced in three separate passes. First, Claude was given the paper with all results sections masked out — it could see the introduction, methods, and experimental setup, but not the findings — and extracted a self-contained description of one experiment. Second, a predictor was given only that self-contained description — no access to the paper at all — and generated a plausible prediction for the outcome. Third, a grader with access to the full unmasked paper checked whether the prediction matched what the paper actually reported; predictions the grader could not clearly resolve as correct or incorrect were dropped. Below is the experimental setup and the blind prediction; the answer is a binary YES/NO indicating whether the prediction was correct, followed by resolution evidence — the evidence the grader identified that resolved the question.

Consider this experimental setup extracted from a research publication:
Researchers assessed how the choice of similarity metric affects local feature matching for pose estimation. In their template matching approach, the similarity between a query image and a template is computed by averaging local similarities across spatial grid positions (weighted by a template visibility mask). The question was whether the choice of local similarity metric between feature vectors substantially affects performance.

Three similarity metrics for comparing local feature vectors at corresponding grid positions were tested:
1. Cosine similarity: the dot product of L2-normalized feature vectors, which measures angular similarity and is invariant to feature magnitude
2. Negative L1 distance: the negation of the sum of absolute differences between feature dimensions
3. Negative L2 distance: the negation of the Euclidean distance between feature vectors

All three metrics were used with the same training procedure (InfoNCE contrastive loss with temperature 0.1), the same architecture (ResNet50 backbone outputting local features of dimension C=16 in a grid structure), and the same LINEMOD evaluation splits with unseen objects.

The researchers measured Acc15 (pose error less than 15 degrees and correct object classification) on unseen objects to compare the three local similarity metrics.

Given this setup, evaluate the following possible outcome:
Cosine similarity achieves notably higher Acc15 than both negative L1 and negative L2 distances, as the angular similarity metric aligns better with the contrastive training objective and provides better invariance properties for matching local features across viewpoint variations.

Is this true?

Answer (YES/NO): NO